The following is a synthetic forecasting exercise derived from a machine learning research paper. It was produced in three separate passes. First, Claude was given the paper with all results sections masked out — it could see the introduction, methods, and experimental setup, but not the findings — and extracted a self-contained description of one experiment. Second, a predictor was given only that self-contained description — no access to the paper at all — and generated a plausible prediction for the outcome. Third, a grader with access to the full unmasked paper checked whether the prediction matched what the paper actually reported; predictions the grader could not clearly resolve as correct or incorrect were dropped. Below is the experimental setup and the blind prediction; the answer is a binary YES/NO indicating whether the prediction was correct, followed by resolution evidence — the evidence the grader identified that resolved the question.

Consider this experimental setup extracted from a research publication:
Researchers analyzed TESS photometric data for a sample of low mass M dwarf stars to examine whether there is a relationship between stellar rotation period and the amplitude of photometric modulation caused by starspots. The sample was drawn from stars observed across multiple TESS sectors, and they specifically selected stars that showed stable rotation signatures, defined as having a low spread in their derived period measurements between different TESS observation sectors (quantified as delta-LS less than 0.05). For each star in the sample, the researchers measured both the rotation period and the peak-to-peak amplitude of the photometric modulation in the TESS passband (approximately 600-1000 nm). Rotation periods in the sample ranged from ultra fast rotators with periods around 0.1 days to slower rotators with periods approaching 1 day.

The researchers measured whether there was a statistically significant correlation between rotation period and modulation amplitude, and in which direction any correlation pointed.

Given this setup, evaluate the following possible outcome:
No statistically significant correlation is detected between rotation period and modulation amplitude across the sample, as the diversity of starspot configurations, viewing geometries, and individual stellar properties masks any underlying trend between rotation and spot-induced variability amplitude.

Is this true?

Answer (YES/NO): NO